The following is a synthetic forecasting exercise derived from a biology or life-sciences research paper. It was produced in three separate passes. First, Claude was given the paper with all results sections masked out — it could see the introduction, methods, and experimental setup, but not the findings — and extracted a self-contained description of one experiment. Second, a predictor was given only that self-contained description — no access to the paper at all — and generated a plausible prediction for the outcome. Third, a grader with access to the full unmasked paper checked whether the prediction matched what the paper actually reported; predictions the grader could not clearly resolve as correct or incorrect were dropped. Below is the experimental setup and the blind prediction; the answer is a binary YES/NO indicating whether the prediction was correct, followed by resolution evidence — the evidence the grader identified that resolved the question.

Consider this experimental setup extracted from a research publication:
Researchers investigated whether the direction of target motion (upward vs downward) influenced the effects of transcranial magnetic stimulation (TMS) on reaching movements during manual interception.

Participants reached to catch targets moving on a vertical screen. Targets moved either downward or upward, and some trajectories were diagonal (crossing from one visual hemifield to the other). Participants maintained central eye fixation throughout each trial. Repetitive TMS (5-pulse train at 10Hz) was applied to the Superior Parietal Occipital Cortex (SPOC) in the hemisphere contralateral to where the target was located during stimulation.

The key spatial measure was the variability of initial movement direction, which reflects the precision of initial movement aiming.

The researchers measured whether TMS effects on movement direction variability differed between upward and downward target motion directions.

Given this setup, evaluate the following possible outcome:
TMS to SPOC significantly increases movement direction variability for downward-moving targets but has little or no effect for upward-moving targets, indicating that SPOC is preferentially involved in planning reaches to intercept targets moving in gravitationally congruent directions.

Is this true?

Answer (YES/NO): NO